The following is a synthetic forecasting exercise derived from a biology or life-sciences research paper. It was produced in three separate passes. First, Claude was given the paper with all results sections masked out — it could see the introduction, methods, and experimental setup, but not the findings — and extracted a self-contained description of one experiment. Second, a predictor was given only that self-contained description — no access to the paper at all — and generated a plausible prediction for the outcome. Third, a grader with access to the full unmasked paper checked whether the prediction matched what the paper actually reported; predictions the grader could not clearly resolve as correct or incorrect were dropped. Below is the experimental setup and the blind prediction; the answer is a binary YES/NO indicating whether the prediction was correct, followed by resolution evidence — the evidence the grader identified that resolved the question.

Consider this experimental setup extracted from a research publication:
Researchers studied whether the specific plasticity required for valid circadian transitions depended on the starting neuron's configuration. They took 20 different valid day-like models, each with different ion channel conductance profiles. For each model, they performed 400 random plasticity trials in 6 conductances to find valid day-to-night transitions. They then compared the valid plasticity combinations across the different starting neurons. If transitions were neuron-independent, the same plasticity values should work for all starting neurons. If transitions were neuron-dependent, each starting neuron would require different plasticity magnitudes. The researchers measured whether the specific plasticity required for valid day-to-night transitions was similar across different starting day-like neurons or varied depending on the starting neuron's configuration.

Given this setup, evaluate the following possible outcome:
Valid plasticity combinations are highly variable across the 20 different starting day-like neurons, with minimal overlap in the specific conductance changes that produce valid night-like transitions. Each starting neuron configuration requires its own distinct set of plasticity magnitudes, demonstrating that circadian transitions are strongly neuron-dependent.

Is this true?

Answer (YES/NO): NO